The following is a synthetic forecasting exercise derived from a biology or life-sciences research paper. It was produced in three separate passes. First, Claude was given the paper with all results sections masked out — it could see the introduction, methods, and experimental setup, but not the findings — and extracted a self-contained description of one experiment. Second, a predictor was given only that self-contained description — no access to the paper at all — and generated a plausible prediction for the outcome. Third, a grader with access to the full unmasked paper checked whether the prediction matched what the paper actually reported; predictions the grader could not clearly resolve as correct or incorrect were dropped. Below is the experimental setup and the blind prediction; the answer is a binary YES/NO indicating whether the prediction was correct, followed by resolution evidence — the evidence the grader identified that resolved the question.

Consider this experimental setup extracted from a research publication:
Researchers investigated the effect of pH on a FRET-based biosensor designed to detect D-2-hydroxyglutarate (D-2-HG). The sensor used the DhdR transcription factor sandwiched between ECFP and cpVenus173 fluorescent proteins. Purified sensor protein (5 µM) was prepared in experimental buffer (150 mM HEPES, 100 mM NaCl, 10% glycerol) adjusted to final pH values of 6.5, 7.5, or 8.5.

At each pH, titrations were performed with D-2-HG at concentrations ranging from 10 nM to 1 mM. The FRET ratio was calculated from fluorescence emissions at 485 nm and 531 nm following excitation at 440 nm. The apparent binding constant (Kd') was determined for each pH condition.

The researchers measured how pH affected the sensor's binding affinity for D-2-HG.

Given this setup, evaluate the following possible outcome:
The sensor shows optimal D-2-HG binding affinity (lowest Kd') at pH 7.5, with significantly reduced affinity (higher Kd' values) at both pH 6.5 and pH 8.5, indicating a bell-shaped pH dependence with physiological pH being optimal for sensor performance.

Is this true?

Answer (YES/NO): NO